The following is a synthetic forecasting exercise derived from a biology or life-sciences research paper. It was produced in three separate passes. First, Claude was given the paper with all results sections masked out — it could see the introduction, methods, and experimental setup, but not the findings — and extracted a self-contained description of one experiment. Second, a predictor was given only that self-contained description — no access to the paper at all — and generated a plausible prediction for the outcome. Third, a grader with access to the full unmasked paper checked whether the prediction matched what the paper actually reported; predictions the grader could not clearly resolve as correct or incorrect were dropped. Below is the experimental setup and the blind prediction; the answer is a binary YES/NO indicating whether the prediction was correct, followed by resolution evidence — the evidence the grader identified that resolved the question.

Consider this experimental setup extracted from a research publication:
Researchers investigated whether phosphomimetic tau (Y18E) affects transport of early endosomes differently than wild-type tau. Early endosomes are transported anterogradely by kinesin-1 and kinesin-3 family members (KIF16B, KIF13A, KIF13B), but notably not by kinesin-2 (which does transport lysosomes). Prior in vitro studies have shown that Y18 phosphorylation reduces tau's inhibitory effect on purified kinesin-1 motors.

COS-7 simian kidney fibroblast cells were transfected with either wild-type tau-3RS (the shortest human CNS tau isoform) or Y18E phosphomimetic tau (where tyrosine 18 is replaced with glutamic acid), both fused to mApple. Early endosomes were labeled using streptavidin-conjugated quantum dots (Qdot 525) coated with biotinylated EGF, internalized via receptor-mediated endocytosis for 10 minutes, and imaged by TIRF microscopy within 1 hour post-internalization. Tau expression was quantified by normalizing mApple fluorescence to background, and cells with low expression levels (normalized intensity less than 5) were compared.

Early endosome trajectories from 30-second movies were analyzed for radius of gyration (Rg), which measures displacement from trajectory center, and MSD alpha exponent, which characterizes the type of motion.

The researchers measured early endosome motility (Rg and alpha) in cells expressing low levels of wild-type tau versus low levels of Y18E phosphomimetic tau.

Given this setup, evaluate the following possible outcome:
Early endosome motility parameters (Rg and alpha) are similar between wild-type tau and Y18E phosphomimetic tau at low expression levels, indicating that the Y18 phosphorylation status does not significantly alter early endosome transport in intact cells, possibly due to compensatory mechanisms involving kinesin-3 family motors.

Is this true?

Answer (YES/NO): NO